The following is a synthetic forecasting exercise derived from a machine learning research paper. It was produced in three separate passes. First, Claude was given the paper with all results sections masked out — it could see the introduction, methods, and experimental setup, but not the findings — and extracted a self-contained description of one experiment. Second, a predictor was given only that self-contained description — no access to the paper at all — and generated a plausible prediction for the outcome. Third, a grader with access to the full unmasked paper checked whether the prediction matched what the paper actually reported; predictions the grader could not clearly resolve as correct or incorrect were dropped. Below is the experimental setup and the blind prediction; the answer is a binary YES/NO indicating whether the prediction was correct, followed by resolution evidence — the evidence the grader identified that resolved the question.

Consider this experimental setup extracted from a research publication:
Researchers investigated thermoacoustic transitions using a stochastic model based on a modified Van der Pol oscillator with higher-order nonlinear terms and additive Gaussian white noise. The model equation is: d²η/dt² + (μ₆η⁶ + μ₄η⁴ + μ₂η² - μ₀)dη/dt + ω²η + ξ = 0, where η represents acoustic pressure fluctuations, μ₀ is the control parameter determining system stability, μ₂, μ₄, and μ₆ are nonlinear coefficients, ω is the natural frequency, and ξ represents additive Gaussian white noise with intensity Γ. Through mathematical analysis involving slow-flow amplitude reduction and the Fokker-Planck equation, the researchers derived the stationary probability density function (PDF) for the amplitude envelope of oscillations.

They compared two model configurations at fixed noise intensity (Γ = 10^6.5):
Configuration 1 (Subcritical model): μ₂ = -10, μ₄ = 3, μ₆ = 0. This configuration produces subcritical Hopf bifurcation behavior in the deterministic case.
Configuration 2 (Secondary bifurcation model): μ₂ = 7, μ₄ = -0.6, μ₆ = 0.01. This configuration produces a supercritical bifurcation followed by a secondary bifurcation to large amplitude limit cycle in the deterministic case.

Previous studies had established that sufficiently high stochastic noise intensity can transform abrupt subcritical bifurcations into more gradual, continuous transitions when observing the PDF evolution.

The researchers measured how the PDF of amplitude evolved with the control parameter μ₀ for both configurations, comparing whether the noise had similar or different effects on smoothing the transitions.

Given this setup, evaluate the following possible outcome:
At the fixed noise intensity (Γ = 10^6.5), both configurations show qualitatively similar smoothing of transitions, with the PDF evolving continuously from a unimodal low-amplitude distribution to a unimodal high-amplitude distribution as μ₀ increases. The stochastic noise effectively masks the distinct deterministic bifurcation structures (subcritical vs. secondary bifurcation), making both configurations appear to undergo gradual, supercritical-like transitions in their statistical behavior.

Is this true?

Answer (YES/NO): NO